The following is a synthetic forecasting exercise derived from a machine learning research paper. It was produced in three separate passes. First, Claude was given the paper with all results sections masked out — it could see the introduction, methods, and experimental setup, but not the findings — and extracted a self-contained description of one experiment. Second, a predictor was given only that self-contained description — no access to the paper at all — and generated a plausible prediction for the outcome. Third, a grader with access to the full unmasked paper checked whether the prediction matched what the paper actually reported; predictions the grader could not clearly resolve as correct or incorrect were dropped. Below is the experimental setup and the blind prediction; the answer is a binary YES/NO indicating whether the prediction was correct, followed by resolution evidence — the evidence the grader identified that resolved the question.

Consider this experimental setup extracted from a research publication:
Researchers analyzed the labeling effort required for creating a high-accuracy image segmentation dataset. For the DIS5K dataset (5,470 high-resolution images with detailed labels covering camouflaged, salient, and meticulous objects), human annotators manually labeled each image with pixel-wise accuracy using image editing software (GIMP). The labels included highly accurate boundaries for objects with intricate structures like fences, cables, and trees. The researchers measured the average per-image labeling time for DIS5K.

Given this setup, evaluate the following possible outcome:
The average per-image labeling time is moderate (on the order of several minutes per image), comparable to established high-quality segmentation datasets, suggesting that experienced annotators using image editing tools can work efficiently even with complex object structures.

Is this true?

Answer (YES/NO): NO